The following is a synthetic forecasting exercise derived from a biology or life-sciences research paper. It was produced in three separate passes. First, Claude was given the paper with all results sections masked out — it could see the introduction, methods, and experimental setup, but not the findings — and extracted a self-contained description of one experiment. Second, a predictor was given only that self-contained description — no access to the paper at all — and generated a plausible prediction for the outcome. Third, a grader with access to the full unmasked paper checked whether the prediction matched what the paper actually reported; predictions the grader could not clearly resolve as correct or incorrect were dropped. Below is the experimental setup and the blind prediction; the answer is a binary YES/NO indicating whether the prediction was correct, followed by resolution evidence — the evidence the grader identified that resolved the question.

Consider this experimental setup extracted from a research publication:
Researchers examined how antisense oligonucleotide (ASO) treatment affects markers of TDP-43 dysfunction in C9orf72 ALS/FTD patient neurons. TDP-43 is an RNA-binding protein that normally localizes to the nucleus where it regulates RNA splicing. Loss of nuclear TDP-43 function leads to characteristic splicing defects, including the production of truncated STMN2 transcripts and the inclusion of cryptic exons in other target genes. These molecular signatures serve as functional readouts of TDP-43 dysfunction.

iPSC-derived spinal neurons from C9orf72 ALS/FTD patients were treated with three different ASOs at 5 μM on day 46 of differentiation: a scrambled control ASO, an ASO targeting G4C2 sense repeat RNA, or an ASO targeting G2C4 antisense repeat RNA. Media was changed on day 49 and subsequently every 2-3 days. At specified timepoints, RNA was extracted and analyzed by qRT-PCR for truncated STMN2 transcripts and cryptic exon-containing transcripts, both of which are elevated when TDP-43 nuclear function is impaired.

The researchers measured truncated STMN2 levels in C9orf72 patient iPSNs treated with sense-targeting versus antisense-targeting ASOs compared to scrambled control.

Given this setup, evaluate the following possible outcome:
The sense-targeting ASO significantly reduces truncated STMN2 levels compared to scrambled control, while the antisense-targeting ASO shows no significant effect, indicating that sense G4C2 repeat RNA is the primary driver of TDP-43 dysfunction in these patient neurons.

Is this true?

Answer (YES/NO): NO